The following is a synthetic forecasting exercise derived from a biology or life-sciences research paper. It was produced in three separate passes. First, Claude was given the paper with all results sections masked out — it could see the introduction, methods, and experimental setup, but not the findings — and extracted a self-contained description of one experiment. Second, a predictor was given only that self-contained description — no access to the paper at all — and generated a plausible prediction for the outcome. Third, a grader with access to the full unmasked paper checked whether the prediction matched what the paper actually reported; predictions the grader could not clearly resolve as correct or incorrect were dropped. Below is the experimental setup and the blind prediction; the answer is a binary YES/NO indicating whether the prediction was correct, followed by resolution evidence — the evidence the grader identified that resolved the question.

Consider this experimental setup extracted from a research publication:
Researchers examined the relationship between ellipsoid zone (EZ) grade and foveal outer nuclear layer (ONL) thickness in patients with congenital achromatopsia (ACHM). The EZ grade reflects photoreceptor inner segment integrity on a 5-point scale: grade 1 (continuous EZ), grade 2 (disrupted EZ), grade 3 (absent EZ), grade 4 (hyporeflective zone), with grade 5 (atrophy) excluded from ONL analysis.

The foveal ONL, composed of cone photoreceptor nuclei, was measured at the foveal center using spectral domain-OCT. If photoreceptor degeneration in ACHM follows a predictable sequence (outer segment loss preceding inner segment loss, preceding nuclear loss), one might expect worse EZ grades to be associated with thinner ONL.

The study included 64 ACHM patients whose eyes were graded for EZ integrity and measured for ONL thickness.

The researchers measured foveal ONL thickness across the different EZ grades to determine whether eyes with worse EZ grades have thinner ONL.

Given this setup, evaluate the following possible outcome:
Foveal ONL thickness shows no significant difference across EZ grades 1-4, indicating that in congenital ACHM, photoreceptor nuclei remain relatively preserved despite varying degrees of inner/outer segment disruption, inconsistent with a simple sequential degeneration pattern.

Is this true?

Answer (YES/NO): NO